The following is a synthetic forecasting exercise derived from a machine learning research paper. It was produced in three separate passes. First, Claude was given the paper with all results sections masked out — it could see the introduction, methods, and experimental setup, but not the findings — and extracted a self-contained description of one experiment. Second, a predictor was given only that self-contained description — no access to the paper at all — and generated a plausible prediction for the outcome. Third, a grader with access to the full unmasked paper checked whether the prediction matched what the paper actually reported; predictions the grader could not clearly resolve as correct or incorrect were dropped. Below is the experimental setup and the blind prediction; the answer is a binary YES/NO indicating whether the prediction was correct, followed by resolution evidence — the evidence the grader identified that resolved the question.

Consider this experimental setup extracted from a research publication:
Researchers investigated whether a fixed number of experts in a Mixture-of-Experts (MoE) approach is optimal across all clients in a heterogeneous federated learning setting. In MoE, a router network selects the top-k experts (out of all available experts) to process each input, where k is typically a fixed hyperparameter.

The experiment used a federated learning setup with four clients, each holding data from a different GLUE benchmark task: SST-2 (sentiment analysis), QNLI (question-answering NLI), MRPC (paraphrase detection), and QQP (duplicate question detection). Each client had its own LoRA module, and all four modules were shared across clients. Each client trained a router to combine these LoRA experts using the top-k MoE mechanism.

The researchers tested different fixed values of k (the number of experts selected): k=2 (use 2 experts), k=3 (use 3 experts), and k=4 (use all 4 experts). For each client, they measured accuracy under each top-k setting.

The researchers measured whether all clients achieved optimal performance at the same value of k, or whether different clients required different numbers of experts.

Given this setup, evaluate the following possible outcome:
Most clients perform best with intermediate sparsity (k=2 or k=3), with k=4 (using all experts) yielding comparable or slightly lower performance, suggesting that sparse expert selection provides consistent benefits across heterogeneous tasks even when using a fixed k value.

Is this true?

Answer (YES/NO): NO